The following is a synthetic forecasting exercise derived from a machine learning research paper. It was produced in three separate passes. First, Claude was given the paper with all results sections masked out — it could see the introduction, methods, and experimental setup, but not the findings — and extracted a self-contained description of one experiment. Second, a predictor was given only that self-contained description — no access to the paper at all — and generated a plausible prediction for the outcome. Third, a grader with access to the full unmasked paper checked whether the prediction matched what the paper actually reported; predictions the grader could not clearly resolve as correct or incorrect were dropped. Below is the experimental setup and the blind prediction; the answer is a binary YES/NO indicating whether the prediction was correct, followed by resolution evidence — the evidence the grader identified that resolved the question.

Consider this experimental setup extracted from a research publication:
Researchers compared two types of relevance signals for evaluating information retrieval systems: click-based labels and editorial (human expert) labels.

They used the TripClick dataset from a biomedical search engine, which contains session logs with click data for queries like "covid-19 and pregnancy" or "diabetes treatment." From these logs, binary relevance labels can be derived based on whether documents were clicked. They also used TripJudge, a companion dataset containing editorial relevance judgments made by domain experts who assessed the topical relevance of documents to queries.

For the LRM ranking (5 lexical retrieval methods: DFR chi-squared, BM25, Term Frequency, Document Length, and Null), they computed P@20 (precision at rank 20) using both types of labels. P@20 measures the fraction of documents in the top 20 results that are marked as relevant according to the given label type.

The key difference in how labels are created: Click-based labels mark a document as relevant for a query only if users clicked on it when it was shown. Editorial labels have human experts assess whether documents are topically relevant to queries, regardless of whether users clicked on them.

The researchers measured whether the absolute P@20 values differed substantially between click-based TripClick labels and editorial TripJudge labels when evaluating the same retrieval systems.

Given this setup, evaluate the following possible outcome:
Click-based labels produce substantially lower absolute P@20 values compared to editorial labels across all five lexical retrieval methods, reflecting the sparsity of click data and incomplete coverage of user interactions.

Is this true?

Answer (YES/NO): NO